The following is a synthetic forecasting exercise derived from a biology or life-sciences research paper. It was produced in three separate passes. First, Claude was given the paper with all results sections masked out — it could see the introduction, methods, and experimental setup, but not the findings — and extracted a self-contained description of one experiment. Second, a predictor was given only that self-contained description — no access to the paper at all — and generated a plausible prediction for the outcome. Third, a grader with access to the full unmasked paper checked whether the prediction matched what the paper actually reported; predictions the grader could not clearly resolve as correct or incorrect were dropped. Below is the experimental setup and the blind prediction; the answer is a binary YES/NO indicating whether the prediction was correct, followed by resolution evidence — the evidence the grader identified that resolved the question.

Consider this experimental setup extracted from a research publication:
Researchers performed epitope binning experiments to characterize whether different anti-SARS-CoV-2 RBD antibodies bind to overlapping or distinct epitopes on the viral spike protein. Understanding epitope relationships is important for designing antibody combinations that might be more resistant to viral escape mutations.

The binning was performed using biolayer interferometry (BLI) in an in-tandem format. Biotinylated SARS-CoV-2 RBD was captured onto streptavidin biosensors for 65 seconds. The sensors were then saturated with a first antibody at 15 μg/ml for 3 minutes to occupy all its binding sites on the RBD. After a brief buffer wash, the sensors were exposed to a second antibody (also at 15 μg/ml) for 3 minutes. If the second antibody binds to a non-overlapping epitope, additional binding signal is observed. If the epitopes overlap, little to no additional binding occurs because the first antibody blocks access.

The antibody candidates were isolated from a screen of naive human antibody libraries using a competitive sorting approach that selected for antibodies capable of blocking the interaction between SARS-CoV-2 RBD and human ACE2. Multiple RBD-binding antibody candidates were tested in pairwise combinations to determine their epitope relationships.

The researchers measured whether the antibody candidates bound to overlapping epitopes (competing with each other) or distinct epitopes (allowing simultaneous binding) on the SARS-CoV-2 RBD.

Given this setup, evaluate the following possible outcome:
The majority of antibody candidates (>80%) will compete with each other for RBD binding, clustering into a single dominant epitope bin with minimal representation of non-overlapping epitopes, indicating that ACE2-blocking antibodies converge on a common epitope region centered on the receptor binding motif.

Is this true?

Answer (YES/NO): NO